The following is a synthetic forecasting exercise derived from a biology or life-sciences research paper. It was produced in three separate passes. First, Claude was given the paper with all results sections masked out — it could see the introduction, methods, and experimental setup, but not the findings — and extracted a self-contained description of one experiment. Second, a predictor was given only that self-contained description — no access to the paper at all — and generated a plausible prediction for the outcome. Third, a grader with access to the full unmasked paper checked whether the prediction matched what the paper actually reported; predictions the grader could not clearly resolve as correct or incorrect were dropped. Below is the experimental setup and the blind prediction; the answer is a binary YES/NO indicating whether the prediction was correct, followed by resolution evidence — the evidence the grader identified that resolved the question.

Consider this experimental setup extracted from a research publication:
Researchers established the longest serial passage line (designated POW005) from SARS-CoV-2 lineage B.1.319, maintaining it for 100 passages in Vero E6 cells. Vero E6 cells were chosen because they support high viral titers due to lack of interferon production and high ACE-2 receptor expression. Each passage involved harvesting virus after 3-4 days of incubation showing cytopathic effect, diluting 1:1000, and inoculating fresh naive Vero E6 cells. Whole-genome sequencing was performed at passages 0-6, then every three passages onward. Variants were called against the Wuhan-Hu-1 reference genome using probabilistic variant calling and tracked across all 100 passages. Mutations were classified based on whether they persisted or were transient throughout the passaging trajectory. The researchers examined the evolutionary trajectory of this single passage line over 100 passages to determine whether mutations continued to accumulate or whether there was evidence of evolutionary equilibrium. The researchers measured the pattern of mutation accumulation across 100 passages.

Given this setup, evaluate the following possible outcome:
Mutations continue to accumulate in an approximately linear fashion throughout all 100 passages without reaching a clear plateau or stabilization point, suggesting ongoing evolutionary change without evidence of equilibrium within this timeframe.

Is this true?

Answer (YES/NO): YES